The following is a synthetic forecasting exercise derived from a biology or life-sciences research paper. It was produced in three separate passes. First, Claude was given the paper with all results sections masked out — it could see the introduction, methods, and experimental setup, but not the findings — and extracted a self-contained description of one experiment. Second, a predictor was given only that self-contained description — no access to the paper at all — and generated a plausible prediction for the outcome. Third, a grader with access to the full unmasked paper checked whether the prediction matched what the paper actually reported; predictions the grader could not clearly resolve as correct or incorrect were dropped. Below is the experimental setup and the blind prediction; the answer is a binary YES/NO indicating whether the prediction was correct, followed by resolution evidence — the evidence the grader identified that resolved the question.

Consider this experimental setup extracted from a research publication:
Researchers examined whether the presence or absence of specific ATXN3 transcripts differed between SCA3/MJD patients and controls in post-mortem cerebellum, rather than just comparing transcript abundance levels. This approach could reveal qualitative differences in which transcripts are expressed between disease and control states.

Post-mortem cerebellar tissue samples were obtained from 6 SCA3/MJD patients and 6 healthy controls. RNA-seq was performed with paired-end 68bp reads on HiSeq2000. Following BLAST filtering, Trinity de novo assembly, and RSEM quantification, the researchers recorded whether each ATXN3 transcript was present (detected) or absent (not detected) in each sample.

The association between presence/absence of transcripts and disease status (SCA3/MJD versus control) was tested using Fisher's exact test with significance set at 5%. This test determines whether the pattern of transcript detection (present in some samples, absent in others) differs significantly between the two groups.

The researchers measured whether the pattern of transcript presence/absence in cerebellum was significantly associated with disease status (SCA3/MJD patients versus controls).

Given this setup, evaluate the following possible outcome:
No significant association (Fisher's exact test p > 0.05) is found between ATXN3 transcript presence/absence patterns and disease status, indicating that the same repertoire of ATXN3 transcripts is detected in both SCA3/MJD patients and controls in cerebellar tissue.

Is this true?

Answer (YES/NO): YES